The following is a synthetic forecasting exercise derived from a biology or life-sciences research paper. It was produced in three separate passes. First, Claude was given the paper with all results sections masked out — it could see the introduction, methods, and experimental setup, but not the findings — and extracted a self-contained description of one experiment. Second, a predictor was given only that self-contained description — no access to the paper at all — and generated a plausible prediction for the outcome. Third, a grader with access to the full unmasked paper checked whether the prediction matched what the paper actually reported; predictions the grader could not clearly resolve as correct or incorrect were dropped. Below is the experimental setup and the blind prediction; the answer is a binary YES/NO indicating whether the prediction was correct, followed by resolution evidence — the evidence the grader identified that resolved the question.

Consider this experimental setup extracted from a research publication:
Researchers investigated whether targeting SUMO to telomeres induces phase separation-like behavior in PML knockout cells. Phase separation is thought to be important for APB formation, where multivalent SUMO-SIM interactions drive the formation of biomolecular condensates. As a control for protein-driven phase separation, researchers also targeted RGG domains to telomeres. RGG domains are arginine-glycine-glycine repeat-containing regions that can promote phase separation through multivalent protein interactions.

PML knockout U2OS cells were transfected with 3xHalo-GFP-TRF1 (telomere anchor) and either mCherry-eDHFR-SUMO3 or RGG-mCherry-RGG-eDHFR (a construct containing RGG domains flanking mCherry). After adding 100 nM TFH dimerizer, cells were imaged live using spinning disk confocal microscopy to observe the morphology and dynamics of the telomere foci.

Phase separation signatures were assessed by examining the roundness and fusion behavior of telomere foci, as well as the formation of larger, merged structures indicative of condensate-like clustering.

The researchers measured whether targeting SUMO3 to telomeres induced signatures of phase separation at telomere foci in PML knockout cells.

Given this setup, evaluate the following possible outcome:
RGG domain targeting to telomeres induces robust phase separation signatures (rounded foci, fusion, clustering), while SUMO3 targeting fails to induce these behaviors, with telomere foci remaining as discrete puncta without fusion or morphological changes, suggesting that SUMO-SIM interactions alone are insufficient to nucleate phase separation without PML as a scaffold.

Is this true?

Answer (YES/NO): NO